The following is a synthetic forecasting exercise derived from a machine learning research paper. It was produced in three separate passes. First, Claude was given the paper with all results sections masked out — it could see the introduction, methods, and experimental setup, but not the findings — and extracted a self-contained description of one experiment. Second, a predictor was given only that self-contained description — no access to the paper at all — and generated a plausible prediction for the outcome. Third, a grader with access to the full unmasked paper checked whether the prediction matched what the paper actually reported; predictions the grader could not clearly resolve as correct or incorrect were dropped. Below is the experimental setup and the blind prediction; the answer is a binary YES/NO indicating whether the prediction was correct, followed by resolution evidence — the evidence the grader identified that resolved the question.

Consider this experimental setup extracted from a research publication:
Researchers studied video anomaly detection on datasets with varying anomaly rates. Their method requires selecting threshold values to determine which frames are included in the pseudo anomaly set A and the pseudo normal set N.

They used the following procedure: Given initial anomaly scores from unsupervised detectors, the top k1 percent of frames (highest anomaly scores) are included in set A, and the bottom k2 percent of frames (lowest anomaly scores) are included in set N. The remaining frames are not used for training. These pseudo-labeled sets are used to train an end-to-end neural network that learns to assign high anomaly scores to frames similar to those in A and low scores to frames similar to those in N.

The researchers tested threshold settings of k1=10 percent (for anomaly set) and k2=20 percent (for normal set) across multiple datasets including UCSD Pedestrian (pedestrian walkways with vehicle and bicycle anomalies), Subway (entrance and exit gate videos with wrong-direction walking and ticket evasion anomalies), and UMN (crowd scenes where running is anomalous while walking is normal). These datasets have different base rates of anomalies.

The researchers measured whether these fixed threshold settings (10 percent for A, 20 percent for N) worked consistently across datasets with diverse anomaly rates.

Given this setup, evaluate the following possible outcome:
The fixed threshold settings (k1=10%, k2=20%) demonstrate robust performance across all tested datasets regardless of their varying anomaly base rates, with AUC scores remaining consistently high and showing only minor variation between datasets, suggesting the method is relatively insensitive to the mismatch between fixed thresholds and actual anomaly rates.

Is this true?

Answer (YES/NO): NO